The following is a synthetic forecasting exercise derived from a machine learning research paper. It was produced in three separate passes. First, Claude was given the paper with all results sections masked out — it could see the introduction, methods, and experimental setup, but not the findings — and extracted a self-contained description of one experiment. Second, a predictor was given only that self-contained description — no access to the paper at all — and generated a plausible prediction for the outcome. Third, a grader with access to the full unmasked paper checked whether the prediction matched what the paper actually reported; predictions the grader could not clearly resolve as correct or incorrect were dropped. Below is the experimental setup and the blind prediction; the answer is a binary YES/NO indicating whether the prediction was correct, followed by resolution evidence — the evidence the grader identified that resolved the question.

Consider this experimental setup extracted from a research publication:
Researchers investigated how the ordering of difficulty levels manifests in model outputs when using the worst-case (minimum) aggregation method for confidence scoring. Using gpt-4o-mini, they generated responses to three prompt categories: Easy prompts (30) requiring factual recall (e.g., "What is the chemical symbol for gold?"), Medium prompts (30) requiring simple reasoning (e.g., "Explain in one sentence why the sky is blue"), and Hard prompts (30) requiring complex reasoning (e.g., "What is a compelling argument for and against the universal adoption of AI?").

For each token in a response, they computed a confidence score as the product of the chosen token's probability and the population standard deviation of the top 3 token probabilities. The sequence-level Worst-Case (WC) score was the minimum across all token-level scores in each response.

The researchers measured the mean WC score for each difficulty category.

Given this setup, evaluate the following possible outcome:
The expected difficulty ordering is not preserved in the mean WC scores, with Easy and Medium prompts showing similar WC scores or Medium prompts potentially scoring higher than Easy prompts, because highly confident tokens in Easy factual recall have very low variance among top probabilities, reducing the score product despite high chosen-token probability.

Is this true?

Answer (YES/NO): NO